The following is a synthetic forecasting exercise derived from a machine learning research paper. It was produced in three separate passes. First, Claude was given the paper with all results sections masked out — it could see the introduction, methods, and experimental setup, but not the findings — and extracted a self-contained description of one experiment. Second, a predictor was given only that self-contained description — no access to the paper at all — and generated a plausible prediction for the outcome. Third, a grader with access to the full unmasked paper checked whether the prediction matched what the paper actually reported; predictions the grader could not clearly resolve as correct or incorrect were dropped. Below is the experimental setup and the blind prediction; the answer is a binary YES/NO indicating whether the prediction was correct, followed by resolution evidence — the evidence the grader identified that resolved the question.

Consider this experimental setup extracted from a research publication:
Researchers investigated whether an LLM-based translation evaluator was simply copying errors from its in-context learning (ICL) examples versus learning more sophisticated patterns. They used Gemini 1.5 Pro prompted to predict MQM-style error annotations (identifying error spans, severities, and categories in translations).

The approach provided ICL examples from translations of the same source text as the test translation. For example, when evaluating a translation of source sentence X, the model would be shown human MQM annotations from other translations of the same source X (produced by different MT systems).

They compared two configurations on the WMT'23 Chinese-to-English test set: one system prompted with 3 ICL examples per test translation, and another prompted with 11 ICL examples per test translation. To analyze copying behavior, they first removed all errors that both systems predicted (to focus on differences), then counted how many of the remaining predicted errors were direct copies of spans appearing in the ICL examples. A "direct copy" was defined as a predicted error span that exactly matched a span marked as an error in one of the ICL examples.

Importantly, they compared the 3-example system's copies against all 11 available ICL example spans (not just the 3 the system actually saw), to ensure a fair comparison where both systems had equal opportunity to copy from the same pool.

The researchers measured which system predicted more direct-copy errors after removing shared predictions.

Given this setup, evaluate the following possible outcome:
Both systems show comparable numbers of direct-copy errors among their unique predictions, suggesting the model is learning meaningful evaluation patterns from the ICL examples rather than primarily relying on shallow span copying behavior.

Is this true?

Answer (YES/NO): NO